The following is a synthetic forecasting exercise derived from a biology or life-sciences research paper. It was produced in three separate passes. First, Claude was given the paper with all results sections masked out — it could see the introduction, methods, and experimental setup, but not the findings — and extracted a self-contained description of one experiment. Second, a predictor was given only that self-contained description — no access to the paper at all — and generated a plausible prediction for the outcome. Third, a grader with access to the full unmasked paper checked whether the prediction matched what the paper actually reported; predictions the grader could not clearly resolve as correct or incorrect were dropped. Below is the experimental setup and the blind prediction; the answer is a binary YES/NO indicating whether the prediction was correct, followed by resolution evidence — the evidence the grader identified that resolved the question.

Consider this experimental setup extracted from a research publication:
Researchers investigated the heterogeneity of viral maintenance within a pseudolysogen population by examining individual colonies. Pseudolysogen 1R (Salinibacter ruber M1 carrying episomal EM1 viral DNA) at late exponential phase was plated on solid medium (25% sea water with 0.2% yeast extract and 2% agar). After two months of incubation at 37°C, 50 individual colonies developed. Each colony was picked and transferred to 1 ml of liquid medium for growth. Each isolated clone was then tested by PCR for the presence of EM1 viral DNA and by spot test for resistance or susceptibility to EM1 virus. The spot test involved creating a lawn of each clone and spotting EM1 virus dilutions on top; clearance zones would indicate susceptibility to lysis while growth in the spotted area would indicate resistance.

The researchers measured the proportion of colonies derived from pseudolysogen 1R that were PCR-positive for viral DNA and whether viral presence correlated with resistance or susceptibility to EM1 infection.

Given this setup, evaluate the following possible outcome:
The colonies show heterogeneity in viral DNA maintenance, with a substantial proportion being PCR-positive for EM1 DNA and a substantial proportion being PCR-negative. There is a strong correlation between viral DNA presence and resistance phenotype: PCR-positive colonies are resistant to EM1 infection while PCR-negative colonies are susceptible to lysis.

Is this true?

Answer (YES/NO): YES